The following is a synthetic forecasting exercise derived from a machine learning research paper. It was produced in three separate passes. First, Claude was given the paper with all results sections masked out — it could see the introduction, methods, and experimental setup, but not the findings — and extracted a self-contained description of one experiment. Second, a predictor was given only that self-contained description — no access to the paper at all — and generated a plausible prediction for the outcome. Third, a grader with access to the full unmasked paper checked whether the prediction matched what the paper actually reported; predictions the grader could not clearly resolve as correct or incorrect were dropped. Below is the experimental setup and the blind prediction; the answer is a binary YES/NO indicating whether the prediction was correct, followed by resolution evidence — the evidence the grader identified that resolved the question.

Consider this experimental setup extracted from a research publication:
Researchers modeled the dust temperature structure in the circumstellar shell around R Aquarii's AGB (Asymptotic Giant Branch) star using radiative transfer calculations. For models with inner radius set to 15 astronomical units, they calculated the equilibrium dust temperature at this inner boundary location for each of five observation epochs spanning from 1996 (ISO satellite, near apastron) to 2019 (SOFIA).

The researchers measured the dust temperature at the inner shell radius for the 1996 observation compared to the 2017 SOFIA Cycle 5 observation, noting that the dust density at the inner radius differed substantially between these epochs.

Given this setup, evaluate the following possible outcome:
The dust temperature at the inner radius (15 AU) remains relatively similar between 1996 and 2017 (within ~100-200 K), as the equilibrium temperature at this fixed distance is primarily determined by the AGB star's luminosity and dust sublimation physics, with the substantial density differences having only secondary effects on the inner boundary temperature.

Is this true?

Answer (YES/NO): YES